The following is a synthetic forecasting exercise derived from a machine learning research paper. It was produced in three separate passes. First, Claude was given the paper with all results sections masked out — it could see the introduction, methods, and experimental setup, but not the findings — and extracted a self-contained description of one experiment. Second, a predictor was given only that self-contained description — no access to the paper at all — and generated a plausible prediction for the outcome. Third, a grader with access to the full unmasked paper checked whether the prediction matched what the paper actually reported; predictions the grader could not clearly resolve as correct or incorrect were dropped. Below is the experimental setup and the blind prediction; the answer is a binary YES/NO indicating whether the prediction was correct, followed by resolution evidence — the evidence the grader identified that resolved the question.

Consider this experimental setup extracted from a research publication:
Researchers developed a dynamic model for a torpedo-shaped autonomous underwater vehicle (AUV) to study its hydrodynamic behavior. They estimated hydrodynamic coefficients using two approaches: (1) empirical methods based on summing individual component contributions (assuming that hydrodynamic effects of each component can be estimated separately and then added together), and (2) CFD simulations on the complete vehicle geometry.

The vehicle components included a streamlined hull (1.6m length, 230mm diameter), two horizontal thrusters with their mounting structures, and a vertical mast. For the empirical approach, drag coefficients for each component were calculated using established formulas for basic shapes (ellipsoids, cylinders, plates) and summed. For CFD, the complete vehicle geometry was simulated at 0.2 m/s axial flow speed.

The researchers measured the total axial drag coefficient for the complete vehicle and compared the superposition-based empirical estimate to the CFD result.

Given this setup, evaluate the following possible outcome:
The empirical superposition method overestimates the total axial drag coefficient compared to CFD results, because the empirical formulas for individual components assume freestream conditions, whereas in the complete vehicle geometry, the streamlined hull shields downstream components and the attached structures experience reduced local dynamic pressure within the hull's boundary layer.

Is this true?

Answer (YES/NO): NO